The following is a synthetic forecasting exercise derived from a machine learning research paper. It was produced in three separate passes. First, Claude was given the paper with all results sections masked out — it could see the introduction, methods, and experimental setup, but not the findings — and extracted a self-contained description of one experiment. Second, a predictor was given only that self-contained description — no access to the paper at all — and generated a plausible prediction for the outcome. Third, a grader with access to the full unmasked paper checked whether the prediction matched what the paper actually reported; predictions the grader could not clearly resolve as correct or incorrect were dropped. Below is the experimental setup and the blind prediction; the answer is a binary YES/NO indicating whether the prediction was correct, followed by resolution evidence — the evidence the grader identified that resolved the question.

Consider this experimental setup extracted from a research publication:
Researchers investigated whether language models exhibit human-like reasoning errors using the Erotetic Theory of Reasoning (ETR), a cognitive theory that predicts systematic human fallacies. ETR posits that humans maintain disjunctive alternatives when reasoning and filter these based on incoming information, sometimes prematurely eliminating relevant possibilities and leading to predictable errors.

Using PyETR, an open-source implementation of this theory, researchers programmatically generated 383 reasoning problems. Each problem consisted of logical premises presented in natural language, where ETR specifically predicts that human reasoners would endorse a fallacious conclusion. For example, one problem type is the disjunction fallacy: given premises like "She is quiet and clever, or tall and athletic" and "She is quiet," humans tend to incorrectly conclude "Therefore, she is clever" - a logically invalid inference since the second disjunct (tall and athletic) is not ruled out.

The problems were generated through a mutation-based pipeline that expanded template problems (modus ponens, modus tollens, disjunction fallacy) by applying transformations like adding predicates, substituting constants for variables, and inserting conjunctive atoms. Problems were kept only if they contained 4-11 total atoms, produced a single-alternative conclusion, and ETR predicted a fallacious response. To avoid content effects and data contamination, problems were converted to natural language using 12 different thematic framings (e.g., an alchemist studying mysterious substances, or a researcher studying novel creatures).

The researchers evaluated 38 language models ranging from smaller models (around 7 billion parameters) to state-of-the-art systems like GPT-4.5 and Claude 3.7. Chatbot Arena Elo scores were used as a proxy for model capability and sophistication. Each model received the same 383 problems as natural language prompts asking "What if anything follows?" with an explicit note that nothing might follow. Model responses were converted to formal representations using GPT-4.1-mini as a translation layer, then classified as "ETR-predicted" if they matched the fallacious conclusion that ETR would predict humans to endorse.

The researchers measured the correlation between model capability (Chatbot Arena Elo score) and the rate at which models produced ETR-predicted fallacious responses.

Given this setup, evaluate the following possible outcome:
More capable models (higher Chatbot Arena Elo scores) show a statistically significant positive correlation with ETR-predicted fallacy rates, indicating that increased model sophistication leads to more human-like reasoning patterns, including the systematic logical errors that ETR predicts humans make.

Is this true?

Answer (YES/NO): YES